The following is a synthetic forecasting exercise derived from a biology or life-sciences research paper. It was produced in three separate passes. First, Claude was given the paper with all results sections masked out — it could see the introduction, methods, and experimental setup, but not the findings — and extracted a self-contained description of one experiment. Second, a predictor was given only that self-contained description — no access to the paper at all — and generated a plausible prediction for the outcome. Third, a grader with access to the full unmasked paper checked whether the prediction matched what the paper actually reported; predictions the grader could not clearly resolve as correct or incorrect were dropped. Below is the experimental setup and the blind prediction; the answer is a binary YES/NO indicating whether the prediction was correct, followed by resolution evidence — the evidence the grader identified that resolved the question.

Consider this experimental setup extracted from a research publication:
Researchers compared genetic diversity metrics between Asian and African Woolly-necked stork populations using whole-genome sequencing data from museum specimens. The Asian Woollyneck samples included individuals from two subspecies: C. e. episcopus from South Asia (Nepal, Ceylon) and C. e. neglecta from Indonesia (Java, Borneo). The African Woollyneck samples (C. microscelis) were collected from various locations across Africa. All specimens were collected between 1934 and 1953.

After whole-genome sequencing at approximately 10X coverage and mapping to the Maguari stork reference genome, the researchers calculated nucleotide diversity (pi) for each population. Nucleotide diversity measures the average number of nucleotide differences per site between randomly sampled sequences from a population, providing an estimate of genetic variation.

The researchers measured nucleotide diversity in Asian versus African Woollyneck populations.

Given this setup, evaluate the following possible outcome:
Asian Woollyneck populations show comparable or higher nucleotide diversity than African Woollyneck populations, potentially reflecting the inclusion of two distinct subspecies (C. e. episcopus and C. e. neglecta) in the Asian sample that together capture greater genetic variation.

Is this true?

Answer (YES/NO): YES